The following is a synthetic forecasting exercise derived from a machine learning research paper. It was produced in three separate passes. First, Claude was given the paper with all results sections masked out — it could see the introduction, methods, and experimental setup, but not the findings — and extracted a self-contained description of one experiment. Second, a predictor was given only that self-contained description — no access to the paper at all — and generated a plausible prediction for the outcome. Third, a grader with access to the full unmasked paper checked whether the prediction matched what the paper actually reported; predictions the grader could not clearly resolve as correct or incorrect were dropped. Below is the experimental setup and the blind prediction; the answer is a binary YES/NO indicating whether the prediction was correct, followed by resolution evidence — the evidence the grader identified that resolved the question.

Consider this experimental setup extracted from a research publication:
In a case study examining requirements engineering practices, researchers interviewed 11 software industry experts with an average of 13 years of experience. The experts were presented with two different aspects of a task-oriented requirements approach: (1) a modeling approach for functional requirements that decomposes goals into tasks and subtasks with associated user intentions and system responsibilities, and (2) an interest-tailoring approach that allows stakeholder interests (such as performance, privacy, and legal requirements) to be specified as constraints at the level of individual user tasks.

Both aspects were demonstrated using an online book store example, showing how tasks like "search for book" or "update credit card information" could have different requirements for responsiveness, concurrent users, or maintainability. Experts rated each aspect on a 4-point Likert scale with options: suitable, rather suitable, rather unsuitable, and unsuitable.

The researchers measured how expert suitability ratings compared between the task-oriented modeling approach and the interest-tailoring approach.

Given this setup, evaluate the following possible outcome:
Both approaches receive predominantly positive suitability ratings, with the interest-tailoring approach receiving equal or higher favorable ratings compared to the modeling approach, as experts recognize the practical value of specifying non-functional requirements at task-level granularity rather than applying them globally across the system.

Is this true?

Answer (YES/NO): NO